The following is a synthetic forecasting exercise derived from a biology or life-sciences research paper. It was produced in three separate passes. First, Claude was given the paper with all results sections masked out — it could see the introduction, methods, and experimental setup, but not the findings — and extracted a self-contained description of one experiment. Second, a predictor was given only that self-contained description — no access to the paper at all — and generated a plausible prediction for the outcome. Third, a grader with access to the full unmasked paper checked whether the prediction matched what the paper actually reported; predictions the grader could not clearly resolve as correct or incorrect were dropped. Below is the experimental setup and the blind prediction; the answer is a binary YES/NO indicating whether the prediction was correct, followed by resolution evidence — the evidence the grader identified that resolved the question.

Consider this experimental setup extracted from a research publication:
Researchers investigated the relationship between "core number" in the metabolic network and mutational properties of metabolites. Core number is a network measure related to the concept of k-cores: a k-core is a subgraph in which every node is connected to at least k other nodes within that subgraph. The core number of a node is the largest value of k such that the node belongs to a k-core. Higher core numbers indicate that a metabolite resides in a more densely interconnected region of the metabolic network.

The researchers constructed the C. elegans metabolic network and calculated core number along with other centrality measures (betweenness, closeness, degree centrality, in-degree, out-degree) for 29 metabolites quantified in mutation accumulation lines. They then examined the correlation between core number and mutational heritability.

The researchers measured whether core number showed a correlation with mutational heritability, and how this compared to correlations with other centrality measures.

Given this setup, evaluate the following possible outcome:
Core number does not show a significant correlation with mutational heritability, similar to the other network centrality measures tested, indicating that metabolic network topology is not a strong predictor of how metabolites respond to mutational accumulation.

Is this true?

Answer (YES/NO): NO